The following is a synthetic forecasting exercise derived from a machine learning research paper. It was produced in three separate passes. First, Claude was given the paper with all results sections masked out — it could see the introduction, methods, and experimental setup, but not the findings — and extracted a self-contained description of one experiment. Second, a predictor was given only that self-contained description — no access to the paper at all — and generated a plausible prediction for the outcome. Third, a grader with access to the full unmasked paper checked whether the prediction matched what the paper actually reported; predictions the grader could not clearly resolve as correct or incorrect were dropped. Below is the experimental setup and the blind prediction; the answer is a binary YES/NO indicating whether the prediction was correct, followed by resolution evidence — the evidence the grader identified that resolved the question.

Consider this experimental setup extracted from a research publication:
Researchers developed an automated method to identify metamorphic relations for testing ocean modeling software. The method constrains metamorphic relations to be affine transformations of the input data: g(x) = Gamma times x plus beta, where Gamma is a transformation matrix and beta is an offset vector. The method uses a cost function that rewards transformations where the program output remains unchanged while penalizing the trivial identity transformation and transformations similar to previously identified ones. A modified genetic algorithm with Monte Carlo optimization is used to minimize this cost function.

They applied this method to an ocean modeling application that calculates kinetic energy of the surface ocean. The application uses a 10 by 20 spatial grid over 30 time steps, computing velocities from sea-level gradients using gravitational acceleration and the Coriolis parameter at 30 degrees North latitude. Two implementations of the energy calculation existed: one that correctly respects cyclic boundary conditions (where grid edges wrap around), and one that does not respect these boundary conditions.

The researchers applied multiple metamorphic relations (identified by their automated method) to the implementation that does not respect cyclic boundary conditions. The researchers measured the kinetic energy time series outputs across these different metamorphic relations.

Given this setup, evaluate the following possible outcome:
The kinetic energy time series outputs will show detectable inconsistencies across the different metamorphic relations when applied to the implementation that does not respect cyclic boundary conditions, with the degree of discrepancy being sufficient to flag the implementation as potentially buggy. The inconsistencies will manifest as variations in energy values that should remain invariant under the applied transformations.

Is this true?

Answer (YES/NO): YES